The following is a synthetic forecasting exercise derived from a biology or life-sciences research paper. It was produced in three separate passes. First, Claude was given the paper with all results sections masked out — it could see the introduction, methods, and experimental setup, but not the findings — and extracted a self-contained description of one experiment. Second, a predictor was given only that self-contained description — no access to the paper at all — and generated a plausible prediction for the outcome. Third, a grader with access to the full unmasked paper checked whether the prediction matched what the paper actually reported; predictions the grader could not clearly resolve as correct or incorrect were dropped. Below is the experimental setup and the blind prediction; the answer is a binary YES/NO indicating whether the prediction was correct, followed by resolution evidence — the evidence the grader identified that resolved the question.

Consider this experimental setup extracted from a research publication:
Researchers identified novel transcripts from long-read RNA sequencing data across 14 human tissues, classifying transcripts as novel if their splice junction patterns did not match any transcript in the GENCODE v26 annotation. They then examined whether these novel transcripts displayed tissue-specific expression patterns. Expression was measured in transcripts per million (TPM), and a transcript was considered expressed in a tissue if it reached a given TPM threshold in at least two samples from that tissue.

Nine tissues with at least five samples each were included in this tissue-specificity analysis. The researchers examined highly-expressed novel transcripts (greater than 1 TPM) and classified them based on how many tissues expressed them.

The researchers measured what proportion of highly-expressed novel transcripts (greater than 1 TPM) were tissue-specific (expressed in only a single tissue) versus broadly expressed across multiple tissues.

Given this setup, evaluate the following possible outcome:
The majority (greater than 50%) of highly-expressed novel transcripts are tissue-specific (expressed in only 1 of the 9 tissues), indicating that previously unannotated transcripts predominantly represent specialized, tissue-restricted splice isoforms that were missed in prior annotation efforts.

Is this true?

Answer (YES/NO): YES